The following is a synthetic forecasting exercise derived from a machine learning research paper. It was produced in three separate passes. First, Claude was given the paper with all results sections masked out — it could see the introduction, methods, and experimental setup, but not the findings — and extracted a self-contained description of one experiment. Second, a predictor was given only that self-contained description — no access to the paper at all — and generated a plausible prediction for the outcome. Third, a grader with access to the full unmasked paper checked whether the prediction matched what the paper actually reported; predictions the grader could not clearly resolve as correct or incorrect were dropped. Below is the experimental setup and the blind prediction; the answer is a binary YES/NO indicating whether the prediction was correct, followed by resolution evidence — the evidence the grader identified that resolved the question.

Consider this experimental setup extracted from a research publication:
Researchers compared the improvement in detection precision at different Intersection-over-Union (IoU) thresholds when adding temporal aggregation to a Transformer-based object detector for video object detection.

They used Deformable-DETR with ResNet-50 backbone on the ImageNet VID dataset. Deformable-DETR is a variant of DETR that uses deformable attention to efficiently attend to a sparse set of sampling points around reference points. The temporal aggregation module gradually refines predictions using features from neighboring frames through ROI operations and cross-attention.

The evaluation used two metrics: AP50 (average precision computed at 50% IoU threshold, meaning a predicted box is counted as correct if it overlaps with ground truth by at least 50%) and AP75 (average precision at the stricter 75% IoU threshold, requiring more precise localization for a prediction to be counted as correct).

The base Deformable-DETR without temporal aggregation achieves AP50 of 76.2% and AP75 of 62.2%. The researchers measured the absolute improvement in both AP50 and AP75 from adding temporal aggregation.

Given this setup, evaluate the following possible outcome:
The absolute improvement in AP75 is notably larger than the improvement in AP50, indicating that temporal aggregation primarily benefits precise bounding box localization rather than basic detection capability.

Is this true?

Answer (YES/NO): YES